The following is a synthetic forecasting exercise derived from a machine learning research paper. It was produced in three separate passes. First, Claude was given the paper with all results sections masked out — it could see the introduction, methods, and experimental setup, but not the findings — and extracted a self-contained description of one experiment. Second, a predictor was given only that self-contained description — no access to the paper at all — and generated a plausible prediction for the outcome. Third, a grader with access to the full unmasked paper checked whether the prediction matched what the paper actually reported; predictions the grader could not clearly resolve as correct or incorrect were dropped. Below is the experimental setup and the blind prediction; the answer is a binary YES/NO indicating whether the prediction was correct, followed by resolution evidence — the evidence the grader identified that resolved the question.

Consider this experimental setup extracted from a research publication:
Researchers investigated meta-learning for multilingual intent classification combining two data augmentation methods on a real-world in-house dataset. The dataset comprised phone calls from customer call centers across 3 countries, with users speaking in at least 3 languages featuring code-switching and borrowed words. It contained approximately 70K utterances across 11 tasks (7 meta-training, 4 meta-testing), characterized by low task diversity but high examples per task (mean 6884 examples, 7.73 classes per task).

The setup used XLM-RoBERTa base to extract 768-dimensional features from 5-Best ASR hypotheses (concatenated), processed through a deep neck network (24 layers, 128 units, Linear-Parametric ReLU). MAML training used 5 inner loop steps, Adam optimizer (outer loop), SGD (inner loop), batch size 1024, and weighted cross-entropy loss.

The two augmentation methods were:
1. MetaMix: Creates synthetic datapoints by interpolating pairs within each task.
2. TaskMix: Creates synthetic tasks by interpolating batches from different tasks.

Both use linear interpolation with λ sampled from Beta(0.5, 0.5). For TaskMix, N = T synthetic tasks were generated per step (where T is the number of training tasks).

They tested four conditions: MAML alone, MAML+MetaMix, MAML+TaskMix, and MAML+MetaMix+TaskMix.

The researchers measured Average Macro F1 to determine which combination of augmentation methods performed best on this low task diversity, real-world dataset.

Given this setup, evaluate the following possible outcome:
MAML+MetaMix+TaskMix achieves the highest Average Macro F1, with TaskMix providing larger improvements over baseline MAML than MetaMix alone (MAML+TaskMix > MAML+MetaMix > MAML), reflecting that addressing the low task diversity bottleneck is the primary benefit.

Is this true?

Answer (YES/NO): NO